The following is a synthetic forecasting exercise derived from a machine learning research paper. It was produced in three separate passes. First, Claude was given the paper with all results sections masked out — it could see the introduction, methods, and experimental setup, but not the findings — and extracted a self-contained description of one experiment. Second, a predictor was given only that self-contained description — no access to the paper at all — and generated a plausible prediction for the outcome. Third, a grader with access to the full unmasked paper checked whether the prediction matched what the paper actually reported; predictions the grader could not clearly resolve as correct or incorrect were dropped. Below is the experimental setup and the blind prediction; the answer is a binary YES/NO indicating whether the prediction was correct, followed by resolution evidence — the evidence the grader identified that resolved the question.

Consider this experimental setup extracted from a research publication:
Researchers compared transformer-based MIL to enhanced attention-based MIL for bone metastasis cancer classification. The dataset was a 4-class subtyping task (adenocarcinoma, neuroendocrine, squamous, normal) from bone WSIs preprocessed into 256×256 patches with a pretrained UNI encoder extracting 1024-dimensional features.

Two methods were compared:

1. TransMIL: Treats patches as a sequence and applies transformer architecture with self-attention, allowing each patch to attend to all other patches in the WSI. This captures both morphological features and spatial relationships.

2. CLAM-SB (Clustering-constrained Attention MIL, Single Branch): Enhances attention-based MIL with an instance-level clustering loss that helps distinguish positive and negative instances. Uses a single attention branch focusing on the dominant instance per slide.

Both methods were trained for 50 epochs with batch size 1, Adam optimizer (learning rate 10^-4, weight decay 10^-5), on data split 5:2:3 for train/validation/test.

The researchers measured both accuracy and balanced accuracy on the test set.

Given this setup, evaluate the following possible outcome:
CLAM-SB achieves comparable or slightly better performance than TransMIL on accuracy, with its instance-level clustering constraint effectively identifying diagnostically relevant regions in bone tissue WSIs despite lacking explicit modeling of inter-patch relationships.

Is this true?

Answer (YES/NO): YES